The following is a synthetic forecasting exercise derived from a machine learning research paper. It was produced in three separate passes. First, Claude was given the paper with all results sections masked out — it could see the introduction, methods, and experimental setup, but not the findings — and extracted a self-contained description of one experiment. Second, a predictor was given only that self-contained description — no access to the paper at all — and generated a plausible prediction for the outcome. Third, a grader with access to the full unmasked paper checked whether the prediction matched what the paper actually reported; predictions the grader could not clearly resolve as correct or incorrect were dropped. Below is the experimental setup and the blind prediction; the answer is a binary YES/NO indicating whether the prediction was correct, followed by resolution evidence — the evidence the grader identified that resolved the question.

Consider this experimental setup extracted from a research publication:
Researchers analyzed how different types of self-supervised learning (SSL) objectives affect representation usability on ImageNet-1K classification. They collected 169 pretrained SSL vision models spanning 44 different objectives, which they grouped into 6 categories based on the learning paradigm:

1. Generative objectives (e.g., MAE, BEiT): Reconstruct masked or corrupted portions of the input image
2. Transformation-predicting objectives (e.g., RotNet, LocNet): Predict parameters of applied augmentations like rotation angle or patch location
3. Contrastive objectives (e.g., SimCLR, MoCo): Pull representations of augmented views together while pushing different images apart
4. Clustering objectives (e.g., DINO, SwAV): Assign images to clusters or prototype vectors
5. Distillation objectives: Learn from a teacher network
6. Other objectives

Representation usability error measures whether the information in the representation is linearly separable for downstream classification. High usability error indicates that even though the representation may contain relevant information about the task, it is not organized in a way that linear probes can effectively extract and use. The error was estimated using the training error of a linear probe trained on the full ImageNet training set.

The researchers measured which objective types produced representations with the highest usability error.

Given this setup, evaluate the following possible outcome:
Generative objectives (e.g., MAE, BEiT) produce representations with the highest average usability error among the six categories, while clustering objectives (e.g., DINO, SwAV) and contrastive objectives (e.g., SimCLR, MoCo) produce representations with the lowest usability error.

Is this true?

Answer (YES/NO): NO